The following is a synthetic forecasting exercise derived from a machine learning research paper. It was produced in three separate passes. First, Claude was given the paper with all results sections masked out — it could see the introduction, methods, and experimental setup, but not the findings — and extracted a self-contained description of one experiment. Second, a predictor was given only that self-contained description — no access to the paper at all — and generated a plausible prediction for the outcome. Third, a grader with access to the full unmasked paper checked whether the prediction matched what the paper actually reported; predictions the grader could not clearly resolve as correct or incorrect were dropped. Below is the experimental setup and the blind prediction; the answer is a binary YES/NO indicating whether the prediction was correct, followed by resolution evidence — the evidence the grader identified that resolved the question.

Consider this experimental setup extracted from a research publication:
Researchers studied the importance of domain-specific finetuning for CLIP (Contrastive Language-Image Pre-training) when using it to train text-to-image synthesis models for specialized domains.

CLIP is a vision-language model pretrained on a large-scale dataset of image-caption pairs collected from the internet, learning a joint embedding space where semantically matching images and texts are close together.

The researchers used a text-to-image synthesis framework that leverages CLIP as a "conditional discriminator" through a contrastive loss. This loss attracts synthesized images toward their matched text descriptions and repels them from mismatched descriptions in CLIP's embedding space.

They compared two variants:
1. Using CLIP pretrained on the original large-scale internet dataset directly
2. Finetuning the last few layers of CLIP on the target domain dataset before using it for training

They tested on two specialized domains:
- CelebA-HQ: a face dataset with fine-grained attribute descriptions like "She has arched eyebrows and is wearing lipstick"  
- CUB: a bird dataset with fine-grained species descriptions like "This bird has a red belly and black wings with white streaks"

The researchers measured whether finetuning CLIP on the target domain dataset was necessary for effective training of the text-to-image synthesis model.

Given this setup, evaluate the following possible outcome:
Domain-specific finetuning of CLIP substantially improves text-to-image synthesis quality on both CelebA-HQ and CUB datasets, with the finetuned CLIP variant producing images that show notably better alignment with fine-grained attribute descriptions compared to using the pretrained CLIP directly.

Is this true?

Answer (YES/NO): YES